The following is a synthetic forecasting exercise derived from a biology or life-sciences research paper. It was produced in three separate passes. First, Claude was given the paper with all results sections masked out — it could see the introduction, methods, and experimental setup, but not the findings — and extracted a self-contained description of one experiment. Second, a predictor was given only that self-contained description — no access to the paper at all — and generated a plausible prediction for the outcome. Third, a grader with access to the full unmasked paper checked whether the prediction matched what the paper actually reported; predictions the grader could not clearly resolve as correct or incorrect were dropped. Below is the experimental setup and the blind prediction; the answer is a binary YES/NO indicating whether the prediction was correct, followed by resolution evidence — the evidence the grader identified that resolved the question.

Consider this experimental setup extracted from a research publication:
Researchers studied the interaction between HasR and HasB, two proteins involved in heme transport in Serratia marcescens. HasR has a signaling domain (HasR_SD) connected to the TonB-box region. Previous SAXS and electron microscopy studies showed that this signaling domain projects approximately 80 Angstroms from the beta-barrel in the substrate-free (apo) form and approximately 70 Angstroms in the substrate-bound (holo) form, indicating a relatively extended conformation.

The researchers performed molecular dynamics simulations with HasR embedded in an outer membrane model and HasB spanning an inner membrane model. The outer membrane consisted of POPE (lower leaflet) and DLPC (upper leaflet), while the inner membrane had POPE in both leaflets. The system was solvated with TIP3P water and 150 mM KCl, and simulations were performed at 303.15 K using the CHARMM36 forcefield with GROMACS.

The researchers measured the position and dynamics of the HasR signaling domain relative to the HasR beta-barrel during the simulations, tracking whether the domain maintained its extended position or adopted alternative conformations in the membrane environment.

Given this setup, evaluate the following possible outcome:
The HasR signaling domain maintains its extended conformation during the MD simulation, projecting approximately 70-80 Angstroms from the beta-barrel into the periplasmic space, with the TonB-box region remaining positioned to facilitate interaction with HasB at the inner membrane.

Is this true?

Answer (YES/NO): NO